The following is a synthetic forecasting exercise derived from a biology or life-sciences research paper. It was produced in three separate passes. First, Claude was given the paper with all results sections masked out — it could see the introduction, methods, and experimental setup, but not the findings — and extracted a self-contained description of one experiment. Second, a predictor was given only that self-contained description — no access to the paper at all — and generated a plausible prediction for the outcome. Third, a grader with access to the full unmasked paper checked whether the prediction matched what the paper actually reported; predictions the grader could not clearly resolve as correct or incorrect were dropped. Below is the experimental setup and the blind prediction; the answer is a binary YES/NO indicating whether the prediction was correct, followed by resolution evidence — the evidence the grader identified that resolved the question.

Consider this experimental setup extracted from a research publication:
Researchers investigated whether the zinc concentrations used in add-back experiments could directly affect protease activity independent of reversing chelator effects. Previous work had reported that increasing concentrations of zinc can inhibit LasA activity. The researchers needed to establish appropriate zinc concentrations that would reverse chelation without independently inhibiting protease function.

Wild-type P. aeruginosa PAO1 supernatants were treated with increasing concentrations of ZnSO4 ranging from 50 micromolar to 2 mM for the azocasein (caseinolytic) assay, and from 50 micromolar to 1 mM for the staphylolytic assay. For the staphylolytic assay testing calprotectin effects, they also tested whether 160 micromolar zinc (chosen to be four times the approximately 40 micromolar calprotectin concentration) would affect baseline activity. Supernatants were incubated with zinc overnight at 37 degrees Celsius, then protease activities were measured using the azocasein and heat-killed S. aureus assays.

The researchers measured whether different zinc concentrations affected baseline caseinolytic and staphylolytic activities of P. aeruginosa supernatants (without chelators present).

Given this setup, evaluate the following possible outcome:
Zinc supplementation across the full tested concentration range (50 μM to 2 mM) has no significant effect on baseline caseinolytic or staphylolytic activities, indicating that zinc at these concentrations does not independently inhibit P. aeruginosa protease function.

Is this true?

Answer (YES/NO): NO